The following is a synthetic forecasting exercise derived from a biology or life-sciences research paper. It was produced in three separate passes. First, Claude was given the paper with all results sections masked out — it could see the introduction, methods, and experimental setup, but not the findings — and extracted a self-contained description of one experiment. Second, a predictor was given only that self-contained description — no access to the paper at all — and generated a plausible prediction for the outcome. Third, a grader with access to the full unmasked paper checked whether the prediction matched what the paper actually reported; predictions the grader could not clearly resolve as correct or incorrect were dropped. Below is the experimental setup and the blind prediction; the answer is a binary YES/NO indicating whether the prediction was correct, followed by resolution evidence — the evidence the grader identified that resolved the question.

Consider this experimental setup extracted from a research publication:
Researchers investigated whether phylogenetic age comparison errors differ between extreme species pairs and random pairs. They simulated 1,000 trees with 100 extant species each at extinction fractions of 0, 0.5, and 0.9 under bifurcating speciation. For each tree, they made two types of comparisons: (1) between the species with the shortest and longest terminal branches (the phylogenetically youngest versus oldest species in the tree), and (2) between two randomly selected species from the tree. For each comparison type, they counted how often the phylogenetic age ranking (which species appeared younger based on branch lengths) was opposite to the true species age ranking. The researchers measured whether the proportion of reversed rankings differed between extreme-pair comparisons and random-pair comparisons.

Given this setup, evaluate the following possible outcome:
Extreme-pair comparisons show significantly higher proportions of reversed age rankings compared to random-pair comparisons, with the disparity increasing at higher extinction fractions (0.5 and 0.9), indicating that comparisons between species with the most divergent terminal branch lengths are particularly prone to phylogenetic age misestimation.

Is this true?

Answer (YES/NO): NO